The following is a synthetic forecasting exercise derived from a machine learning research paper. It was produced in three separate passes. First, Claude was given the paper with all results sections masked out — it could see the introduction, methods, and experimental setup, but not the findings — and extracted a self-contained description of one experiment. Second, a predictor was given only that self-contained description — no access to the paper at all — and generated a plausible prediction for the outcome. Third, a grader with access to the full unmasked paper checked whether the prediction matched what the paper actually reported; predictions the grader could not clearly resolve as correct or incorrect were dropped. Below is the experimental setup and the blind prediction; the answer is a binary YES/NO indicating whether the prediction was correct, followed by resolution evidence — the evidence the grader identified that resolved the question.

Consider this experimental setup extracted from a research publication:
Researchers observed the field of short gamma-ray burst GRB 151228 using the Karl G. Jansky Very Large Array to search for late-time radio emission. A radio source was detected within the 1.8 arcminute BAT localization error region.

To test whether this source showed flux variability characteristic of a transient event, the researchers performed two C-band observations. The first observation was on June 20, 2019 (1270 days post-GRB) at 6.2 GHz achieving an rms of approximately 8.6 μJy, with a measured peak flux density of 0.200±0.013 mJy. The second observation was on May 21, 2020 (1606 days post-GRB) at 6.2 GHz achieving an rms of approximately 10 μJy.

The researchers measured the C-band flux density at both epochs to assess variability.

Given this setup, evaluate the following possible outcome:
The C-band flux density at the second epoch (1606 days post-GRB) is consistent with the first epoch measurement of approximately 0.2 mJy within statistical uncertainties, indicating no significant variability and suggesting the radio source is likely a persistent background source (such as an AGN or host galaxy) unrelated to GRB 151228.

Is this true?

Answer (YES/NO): YES